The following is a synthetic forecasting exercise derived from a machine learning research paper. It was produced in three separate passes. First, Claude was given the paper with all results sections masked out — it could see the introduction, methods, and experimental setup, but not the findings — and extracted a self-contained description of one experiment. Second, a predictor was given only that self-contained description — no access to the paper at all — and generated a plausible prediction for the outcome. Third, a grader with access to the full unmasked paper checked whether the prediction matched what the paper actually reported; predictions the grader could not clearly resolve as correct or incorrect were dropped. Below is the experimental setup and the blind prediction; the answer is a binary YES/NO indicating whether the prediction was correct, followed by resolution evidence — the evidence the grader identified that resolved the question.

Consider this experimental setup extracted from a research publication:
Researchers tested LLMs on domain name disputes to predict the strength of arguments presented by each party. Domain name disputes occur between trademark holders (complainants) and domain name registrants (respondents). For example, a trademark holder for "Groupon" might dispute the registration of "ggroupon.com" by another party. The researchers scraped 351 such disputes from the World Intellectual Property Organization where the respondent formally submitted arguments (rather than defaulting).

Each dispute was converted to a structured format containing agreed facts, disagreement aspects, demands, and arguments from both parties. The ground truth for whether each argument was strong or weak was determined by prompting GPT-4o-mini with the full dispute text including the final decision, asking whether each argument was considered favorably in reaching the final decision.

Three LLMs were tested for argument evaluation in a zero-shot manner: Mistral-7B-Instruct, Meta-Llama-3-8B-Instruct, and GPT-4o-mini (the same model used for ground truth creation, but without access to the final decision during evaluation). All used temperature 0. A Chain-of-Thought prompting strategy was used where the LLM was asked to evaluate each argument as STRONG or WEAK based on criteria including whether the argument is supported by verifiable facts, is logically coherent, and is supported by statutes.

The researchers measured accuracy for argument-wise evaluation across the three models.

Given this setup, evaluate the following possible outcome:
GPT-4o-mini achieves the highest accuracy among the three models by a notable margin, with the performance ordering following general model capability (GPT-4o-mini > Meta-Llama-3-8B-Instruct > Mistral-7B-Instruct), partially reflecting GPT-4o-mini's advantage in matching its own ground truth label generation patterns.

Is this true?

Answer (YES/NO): NO